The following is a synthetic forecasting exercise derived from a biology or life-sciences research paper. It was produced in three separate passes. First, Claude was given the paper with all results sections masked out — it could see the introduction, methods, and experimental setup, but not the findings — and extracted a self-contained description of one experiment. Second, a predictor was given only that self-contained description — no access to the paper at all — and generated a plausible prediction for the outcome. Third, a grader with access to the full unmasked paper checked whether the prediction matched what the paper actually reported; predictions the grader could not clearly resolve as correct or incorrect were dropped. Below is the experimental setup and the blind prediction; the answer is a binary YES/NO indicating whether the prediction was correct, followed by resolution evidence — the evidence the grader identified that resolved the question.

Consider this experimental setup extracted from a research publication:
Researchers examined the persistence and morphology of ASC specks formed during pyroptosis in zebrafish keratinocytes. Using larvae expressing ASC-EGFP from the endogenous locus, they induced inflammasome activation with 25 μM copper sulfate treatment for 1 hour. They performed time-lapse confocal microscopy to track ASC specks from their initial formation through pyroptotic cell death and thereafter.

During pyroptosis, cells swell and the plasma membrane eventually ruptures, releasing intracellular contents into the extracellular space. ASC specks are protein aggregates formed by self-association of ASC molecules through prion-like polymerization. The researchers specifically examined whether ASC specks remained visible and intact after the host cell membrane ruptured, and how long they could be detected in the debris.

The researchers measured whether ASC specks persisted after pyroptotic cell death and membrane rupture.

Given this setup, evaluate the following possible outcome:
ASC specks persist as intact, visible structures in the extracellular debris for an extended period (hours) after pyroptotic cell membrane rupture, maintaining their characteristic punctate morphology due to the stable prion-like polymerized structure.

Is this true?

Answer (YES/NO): YES